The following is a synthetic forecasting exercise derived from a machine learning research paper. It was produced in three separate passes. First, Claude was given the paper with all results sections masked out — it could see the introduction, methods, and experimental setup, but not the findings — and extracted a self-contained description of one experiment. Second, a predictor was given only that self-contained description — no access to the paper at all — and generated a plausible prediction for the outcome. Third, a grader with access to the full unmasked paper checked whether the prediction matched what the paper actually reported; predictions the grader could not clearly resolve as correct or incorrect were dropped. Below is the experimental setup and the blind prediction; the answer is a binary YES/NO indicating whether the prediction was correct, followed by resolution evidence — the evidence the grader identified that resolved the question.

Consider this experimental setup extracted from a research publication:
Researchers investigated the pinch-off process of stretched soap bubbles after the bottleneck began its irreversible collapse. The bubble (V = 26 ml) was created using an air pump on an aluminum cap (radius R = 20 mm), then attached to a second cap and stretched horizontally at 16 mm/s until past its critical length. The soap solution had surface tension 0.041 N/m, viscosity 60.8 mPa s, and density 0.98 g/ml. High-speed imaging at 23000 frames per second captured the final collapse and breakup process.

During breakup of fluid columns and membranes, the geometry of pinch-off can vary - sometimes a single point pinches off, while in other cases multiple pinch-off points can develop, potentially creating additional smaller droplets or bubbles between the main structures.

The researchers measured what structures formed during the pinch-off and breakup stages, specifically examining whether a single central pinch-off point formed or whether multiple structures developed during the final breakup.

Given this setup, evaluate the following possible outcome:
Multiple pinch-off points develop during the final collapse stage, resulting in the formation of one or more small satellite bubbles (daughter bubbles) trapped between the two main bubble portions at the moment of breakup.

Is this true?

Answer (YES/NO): YES